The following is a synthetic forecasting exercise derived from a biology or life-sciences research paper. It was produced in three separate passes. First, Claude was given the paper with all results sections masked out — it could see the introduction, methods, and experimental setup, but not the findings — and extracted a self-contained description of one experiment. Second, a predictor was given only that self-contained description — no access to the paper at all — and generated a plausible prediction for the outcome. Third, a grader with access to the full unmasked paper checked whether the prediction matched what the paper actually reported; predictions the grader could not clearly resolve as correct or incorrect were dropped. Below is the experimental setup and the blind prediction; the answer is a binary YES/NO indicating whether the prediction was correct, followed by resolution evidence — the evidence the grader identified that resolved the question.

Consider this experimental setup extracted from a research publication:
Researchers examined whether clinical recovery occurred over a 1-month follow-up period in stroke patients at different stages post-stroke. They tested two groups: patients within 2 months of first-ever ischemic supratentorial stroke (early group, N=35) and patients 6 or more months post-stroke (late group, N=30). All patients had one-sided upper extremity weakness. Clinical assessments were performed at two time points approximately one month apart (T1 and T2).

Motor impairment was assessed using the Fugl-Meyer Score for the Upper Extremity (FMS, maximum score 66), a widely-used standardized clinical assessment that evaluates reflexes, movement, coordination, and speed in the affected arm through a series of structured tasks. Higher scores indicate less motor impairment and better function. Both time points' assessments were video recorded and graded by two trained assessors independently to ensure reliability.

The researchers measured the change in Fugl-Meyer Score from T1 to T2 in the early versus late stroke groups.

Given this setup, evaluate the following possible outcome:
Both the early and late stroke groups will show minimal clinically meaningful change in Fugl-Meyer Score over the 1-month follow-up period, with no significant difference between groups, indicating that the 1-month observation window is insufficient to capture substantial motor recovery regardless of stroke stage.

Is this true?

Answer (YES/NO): NO